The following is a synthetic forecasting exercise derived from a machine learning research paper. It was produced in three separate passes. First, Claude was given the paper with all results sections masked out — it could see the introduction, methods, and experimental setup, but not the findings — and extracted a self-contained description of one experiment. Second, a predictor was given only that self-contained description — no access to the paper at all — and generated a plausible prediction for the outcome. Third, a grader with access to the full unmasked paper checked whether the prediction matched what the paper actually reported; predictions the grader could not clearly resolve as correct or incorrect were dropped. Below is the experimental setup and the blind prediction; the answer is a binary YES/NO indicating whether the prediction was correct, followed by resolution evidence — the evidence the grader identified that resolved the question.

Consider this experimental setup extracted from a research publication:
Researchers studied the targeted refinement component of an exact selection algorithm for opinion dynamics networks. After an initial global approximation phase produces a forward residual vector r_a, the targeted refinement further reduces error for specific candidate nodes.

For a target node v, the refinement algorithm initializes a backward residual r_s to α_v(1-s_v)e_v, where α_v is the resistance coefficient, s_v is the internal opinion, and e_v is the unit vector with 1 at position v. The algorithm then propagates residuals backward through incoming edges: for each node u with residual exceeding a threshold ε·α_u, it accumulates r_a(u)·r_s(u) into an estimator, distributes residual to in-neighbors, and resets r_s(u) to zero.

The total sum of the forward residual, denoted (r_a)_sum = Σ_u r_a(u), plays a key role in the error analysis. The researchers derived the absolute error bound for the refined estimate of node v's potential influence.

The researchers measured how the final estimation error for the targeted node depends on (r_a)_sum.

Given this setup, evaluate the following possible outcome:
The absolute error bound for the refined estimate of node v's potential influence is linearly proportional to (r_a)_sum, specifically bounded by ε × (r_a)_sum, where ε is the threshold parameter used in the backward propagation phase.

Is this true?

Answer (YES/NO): YES